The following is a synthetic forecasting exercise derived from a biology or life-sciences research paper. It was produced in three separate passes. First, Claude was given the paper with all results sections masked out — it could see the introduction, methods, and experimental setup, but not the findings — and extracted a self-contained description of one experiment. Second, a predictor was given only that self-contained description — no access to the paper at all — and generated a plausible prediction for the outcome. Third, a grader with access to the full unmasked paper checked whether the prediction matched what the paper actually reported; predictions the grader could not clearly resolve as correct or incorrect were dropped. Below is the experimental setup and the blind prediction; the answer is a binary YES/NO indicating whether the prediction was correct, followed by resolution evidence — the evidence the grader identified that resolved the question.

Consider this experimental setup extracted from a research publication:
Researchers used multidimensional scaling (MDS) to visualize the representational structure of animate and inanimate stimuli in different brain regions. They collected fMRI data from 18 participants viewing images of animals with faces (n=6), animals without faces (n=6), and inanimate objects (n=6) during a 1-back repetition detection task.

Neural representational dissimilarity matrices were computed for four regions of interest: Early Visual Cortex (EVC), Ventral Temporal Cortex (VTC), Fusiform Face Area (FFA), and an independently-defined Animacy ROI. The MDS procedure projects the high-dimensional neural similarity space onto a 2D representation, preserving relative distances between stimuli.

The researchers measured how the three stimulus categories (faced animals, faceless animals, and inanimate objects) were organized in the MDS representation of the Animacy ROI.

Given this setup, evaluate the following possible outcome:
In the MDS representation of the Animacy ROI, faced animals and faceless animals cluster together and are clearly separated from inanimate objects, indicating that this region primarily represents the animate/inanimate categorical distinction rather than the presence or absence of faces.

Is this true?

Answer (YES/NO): NO